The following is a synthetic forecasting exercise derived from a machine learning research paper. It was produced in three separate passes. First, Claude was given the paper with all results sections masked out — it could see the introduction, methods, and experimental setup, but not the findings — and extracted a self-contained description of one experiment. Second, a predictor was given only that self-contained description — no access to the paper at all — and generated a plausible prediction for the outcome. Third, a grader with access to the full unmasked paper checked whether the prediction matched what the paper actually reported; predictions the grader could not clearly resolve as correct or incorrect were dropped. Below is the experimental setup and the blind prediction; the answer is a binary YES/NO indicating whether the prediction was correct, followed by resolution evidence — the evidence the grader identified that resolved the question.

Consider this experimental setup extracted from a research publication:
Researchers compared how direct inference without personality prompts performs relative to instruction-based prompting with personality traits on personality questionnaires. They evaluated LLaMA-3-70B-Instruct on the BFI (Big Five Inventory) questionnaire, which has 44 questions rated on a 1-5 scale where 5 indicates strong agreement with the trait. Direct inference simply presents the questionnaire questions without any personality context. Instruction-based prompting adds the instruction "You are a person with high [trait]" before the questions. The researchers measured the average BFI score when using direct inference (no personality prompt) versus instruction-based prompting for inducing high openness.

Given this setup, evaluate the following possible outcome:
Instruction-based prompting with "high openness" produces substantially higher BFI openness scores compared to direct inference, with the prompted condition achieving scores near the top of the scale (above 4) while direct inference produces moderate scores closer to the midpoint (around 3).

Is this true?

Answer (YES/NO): NO